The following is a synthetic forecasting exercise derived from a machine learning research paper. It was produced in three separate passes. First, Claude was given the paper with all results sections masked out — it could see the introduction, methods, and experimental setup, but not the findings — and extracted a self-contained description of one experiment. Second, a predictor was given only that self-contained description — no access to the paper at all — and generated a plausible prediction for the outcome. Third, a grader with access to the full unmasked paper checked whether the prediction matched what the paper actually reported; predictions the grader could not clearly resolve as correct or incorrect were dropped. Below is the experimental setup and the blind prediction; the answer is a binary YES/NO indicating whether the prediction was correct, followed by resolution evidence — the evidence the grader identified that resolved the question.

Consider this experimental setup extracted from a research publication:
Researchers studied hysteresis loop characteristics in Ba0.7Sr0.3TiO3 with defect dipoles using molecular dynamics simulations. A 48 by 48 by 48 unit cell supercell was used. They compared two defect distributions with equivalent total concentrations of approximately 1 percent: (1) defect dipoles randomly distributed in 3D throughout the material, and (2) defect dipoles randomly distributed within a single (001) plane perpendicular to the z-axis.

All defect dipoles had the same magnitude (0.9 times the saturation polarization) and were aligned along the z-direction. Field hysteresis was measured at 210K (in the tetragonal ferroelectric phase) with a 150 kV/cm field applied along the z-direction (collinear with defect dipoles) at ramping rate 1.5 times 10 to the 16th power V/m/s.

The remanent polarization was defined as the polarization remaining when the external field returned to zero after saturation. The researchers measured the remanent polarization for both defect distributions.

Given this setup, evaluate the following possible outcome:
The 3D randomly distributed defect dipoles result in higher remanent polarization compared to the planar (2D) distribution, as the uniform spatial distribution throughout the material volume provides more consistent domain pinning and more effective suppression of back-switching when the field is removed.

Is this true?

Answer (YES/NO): YES